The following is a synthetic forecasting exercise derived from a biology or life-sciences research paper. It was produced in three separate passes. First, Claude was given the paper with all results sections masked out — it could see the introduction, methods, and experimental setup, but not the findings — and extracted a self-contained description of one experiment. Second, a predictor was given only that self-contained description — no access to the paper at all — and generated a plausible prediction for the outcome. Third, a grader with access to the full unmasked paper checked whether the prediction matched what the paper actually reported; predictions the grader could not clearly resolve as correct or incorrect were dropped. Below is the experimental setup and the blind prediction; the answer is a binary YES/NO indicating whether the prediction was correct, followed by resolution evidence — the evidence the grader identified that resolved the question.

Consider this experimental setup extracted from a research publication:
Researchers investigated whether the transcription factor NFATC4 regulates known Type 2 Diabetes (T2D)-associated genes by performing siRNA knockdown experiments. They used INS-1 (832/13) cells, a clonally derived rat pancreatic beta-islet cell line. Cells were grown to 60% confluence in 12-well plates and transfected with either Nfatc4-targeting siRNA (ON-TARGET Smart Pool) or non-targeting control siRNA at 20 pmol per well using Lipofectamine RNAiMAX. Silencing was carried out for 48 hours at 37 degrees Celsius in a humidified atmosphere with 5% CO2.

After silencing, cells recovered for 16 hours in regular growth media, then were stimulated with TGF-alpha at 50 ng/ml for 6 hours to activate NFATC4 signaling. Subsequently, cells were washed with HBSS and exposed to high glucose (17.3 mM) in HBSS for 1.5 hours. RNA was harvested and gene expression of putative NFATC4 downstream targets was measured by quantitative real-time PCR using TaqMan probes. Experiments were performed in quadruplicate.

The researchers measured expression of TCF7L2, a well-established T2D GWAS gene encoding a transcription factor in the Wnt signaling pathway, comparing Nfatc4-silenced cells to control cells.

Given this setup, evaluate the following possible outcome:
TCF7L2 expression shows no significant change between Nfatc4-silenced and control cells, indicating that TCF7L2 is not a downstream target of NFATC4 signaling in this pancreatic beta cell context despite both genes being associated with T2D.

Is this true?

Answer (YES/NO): NO